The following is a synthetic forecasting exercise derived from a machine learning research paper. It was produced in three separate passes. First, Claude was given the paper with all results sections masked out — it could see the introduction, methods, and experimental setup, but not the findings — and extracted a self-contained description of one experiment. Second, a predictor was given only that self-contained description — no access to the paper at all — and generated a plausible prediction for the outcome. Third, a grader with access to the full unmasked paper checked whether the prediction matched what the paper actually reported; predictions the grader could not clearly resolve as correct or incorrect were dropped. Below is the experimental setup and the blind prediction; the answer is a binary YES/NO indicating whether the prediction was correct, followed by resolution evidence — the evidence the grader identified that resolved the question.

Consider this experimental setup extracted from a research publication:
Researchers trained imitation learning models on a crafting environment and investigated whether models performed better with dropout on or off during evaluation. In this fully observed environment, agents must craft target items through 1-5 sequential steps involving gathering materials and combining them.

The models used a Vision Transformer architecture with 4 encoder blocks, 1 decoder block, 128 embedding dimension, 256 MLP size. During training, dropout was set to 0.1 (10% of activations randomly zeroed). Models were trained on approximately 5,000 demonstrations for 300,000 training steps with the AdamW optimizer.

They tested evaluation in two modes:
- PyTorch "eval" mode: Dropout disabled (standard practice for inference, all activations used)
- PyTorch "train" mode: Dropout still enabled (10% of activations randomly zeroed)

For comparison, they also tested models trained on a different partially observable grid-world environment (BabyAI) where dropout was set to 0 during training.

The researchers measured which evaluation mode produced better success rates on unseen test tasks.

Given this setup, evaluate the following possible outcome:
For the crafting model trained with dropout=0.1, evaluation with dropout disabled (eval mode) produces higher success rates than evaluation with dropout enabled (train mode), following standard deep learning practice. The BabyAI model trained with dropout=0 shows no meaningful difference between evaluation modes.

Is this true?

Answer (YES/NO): NO